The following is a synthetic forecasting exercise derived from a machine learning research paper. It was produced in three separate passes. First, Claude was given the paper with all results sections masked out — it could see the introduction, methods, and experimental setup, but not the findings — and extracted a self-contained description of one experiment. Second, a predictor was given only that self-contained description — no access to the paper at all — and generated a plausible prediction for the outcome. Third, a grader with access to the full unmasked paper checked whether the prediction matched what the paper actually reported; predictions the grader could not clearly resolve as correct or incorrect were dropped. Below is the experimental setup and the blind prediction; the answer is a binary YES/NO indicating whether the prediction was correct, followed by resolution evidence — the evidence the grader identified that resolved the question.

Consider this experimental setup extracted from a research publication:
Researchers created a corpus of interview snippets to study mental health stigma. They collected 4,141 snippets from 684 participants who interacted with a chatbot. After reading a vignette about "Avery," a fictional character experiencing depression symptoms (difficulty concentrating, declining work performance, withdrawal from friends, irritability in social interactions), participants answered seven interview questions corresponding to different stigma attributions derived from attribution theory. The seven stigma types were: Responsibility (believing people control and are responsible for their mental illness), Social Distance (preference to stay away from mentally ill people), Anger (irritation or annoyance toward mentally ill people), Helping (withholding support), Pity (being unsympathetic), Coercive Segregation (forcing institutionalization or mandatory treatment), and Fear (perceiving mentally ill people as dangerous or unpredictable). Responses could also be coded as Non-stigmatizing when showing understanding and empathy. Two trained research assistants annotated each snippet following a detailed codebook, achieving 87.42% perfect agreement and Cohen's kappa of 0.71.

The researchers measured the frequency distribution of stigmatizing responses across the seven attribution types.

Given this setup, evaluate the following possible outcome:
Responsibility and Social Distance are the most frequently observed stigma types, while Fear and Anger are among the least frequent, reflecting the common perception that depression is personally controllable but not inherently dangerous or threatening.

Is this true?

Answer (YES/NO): NO